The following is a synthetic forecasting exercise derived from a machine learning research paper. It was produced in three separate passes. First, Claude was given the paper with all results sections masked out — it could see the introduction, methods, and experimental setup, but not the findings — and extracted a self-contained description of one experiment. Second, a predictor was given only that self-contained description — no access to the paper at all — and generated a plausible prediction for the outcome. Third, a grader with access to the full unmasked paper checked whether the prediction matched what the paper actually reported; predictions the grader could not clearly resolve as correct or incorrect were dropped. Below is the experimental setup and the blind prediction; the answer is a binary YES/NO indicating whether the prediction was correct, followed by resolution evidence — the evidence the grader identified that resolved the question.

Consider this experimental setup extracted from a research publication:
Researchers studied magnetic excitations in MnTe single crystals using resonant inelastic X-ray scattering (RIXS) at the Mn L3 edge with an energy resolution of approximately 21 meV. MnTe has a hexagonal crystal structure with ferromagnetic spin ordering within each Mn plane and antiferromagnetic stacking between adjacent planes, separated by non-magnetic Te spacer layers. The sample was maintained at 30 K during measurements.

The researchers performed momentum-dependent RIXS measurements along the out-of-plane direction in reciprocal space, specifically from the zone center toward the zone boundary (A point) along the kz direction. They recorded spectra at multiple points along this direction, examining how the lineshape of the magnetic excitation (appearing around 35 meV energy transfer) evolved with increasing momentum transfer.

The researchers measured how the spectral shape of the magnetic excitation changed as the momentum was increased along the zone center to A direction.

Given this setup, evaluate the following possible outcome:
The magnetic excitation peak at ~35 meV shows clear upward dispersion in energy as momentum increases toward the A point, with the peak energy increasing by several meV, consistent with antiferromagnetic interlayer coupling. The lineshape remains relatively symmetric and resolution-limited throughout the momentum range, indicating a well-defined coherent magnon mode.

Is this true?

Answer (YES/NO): NO